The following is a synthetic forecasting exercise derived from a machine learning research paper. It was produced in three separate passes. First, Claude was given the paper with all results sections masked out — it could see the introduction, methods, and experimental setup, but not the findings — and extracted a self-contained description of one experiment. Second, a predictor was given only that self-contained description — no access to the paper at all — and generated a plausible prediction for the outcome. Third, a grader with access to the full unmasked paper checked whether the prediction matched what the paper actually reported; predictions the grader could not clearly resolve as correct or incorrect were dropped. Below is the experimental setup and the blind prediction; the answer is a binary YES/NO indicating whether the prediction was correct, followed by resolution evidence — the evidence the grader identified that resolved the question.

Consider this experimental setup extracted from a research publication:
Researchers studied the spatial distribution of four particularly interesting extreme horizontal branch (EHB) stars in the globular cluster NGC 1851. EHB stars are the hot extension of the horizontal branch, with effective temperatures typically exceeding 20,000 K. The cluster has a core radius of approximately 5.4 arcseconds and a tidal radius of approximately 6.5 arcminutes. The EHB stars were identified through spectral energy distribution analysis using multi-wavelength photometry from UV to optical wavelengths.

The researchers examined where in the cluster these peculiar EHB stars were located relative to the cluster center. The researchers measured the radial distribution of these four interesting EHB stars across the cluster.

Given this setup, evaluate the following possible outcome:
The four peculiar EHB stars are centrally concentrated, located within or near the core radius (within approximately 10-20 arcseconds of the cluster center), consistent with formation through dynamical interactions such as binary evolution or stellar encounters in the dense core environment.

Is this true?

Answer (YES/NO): NO